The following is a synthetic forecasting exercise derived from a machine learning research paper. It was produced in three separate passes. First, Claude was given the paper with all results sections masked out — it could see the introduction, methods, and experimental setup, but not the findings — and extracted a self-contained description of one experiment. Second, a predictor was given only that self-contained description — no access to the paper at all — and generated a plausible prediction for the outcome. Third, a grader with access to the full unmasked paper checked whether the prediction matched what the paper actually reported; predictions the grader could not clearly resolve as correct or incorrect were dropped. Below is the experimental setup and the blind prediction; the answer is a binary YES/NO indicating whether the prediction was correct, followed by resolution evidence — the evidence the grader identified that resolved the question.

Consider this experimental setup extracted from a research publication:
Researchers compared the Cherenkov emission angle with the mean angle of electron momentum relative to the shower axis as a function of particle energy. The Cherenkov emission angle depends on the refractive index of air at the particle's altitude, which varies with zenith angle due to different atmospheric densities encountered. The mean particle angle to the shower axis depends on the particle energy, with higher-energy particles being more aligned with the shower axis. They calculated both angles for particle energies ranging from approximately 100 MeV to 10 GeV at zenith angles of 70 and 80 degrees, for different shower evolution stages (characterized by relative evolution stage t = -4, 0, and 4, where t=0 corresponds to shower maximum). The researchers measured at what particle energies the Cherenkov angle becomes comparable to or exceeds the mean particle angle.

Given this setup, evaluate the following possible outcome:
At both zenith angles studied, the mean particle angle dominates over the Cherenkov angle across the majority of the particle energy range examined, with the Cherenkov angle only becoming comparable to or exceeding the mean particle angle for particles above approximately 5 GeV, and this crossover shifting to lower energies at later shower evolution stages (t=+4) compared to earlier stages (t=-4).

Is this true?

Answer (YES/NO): NO